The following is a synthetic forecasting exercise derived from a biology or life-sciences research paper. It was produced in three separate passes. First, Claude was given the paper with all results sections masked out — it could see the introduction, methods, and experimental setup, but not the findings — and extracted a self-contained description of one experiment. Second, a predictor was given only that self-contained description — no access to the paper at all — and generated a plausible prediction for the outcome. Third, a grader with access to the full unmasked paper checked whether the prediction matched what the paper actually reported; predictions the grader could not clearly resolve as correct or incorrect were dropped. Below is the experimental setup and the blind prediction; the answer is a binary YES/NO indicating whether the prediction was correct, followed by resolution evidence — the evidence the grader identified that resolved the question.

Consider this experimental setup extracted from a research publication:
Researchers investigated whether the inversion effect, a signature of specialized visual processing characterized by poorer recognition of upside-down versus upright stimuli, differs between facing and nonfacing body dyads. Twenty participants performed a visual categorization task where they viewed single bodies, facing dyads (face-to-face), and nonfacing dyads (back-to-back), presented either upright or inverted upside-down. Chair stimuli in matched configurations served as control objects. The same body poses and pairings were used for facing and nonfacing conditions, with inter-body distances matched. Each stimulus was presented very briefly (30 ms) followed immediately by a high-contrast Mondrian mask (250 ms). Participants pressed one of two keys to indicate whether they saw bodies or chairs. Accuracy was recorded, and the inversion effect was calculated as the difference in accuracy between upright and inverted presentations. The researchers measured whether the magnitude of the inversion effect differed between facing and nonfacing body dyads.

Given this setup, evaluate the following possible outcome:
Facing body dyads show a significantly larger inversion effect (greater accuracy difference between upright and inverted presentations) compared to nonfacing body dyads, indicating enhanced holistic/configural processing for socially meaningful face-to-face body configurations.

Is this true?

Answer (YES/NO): YES